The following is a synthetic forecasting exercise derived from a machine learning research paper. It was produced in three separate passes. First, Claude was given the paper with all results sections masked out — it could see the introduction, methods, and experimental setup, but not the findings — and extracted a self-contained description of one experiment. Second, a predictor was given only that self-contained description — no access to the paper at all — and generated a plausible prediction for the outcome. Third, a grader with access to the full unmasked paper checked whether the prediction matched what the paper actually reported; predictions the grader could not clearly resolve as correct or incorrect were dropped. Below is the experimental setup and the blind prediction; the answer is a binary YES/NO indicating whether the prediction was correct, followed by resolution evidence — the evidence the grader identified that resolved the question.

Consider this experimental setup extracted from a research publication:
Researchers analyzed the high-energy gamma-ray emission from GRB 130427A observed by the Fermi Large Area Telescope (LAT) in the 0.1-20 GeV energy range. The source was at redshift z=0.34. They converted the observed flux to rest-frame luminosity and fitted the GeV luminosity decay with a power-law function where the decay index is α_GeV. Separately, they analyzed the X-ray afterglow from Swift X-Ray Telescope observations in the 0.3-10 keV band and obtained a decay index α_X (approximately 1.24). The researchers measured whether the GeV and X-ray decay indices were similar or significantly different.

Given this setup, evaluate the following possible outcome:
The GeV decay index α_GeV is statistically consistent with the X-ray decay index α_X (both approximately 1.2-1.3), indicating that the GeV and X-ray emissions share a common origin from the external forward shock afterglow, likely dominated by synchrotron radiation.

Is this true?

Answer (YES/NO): NO